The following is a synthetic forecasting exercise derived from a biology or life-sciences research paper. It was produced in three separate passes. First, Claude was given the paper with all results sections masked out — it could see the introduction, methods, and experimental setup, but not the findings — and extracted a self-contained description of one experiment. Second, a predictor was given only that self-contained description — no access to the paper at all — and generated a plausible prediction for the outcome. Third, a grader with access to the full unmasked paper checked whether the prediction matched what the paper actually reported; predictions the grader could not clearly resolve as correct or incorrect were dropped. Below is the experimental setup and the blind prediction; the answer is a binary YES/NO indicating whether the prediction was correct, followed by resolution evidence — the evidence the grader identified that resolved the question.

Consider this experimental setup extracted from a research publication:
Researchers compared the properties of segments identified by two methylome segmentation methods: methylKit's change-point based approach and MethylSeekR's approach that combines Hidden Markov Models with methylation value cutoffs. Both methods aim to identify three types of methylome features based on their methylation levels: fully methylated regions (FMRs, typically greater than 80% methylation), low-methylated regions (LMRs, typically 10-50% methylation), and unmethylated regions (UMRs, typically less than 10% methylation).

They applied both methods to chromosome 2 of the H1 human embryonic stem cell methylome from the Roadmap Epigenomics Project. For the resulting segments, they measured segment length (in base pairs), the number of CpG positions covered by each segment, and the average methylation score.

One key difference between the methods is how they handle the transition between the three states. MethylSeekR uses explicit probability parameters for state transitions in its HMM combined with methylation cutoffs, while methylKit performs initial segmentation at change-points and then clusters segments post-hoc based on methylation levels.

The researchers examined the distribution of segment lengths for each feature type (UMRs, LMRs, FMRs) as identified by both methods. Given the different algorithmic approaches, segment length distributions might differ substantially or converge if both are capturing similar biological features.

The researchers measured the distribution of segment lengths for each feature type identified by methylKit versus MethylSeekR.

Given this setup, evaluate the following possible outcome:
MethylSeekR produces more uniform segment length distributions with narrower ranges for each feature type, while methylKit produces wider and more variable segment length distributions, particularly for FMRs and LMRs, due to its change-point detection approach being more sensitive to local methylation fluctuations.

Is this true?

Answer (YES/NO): NO